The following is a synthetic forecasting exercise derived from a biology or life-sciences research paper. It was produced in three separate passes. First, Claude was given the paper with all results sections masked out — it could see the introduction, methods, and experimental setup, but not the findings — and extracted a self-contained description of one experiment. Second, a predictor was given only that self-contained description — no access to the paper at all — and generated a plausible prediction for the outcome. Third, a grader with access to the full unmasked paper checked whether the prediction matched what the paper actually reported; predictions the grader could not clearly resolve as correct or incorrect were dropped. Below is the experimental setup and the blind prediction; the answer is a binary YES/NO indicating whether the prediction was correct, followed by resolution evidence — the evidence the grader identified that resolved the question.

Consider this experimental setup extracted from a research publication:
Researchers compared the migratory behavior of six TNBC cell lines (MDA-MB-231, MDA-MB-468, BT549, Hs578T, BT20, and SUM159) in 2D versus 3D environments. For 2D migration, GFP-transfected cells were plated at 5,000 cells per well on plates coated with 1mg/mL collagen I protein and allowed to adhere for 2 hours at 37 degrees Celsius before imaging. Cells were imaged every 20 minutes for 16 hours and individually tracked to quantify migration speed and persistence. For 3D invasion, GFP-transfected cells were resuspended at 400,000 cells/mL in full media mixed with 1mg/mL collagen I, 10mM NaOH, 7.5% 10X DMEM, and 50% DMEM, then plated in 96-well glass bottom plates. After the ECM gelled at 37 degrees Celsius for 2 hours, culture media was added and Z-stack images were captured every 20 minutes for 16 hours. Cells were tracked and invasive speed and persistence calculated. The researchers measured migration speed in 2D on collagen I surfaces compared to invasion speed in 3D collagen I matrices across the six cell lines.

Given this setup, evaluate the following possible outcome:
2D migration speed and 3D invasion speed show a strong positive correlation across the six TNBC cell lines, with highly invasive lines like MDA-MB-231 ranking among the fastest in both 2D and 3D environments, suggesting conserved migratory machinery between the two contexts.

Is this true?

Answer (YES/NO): NO